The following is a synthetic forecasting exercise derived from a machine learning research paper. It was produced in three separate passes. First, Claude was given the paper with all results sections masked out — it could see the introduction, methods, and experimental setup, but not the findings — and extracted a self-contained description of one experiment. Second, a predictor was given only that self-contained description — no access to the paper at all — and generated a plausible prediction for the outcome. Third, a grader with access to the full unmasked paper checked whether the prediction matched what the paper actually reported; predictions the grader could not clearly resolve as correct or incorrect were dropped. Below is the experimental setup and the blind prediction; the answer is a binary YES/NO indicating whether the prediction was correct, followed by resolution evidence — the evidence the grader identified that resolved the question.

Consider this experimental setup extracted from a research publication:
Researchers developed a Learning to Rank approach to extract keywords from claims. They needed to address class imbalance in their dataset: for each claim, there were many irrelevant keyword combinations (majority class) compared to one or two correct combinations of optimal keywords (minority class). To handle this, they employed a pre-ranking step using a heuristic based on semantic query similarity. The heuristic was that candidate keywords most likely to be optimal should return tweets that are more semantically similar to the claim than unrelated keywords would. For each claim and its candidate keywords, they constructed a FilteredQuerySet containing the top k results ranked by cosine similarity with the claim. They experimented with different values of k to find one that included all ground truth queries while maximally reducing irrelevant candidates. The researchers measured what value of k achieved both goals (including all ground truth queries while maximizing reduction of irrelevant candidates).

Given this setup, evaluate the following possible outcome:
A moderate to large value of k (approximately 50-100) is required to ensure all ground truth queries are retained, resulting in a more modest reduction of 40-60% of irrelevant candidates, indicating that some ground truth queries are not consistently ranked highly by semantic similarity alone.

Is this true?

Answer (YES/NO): NO